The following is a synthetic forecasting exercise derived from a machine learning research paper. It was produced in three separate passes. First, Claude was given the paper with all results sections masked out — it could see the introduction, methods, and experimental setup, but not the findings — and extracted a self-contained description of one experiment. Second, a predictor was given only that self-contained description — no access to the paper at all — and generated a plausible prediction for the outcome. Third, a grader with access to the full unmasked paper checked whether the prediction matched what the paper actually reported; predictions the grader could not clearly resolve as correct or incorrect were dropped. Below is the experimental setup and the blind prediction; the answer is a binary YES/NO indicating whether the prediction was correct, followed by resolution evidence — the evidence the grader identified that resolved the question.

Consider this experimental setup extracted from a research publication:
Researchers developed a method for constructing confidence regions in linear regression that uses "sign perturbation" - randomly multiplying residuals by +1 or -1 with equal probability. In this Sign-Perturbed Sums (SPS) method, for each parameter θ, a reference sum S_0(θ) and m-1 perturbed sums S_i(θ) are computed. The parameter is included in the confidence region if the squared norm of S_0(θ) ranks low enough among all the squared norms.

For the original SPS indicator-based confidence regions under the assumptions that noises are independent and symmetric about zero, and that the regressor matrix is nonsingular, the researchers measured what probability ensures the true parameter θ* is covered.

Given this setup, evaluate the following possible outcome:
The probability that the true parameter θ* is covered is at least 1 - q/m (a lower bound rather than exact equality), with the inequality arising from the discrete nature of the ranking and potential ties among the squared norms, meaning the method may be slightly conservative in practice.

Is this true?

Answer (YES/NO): NO